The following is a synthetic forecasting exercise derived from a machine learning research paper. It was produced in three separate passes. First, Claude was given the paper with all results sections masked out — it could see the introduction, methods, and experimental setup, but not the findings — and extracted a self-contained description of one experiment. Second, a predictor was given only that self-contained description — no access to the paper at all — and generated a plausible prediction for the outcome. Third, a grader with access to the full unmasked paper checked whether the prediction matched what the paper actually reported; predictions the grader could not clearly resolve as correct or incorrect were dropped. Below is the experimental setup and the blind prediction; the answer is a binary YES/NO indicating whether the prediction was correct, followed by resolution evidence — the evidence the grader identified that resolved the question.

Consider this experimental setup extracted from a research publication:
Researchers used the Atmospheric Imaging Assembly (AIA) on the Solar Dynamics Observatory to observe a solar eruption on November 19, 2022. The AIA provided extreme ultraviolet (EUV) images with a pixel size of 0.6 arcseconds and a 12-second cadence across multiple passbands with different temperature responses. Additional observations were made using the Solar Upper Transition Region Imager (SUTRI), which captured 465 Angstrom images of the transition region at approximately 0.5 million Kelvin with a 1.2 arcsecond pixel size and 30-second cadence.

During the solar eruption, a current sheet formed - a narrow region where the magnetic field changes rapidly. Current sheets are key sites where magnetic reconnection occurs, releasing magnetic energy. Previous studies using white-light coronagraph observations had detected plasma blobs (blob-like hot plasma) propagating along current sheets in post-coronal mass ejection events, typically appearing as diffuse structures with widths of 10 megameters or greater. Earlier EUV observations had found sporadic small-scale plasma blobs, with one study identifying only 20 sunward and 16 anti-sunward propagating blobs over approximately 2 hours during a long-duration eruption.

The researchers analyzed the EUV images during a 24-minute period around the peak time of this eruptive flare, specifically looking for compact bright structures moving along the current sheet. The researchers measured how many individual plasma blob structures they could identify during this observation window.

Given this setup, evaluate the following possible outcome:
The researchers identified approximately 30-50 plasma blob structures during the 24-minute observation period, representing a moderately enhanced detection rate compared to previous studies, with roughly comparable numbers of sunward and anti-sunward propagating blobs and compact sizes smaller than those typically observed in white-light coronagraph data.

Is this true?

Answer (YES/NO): NO